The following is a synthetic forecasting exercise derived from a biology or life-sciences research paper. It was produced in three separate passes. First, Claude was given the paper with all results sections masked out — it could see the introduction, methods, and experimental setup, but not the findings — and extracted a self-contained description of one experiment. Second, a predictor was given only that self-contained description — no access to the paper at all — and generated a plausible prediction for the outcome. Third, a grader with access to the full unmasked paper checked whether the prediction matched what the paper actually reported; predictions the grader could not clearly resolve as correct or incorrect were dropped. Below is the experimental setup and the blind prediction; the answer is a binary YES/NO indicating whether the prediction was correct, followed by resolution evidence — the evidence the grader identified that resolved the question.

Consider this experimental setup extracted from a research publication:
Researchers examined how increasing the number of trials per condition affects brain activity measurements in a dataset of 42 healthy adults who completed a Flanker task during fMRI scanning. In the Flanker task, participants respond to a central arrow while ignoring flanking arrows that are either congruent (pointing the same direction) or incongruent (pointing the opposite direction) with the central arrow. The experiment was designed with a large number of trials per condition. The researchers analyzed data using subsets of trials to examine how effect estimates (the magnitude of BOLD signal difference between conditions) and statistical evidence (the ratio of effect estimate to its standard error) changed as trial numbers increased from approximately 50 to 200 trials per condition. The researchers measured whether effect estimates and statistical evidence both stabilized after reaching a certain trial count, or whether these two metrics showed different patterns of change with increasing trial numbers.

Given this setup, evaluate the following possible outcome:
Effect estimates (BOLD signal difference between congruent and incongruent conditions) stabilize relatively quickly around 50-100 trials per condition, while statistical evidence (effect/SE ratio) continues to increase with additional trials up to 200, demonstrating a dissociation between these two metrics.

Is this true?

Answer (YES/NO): YES